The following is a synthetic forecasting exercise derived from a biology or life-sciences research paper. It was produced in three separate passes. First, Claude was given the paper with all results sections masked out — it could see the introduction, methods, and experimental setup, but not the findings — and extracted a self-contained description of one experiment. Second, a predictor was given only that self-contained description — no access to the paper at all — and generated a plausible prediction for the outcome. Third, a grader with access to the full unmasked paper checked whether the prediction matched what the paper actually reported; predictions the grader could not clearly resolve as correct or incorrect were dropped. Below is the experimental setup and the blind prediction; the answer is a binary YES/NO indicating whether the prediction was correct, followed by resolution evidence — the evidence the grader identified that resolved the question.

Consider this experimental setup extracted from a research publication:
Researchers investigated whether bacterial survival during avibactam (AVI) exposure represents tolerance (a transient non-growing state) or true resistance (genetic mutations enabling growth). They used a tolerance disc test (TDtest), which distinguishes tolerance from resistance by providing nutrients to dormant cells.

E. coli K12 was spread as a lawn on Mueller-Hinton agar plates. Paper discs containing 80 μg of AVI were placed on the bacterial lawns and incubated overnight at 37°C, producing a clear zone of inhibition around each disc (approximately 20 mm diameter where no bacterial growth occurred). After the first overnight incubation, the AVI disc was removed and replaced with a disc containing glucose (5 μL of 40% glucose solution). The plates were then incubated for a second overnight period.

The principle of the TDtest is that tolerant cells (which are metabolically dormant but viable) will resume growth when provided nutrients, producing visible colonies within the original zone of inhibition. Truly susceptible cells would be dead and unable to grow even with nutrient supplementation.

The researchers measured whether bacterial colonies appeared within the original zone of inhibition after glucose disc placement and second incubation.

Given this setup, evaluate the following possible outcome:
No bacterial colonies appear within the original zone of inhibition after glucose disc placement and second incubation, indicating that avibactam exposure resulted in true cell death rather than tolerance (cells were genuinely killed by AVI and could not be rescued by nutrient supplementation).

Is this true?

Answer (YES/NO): YES